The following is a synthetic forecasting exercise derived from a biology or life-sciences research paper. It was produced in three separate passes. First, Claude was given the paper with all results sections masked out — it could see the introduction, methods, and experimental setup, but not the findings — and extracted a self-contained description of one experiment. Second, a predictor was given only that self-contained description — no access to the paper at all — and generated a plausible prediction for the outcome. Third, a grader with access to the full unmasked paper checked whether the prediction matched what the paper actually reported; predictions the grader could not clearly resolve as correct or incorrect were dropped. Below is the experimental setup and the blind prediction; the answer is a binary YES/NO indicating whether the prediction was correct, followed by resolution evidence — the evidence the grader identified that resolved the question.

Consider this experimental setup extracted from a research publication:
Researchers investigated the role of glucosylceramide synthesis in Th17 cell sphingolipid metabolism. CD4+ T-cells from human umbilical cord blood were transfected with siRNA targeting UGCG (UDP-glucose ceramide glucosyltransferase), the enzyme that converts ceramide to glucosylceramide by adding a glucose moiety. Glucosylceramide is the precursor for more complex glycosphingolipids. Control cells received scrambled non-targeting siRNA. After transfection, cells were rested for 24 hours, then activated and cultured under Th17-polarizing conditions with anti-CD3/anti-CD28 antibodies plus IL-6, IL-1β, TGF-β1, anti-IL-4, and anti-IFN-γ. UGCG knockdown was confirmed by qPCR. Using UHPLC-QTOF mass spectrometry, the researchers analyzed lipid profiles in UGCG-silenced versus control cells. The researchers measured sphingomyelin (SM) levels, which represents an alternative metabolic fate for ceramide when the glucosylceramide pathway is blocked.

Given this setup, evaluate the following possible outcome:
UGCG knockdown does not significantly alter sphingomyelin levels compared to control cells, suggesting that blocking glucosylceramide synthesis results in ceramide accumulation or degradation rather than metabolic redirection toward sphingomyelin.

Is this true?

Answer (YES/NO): NO